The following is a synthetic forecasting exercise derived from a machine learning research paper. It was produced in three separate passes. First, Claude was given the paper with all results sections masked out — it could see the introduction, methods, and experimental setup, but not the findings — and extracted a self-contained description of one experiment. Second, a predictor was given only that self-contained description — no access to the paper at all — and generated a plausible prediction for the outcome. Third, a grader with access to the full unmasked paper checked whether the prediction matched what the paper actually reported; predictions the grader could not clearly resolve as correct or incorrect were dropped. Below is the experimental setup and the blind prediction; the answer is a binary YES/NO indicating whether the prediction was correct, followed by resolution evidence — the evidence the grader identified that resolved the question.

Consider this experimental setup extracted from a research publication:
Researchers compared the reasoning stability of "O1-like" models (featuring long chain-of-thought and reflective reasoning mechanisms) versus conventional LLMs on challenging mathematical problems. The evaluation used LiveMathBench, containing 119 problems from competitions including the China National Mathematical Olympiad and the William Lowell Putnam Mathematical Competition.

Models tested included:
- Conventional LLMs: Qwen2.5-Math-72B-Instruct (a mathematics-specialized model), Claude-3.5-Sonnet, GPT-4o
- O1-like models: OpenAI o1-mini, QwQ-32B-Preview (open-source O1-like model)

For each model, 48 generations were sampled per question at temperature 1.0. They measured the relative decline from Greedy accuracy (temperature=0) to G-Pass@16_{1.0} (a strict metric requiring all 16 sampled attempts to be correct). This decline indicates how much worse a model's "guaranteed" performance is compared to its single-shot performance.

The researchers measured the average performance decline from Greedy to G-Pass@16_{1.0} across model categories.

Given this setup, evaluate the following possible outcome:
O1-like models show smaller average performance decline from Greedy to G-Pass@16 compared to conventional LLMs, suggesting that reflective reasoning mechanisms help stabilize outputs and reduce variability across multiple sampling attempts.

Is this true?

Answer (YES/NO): YES